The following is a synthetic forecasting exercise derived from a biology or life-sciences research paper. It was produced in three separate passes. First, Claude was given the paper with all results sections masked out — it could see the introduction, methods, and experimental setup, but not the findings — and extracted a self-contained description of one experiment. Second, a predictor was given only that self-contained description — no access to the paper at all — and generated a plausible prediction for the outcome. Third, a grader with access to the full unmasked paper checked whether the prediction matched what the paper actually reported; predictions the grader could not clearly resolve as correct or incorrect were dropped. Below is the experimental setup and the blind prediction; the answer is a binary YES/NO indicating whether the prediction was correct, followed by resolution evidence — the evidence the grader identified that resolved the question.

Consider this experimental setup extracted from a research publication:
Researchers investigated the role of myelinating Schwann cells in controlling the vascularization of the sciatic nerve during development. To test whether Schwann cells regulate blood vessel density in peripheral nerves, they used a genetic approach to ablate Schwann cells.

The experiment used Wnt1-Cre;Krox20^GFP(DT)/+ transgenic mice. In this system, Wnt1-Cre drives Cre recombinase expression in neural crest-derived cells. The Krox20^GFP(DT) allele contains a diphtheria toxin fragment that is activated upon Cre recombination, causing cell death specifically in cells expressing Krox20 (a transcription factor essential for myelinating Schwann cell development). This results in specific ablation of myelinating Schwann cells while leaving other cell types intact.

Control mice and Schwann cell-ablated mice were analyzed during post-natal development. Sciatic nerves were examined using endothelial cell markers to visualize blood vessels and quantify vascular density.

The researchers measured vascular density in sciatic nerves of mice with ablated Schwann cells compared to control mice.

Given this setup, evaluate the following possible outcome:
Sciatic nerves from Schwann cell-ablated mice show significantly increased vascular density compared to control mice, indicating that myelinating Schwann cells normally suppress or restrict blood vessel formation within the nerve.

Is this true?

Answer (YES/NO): YES